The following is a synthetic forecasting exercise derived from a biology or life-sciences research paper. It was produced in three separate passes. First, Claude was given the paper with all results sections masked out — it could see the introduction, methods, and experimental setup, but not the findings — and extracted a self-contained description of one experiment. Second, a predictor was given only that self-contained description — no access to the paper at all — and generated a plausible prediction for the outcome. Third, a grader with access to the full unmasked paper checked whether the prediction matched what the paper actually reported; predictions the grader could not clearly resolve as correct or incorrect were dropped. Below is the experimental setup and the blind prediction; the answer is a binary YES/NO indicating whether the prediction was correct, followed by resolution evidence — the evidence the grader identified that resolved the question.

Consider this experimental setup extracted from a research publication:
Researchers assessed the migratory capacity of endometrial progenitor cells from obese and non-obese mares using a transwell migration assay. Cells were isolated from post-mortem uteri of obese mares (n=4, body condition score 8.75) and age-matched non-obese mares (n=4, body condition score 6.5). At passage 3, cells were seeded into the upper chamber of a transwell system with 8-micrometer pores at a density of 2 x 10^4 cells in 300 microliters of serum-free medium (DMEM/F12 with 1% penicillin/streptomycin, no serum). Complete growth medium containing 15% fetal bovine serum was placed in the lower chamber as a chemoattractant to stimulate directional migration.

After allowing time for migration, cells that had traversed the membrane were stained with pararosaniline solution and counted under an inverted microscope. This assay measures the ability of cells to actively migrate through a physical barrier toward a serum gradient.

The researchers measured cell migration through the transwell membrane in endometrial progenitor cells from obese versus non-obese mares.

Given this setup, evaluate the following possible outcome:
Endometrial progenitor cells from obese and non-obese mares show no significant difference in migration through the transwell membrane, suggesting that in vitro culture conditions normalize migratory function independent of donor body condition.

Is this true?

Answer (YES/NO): NO